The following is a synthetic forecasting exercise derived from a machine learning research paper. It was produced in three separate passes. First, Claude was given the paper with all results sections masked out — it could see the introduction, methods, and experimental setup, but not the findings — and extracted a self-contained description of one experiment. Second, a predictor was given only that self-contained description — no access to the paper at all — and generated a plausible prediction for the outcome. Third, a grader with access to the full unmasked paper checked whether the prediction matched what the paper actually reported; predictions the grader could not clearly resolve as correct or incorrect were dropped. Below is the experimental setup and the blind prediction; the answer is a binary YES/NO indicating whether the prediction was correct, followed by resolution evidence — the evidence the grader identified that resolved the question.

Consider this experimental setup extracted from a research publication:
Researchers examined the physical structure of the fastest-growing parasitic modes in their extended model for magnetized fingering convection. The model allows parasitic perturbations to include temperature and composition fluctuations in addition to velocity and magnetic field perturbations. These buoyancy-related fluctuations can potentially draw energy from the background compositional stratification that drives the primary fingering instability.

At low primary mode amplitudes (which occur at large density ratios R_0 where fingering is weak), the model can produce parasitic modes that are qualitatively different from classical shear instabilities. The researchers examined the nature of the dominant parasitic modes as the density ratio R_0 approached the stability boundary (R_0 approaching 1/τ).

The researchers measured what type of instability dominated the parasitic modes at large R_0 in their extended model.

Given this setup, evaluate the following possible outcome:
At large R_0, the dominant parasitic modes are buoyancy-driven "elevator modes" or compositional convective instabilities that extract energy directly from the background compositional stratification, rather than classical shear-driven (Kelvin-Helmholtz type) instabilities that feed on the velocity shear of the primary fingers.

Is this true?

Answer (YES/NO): YES